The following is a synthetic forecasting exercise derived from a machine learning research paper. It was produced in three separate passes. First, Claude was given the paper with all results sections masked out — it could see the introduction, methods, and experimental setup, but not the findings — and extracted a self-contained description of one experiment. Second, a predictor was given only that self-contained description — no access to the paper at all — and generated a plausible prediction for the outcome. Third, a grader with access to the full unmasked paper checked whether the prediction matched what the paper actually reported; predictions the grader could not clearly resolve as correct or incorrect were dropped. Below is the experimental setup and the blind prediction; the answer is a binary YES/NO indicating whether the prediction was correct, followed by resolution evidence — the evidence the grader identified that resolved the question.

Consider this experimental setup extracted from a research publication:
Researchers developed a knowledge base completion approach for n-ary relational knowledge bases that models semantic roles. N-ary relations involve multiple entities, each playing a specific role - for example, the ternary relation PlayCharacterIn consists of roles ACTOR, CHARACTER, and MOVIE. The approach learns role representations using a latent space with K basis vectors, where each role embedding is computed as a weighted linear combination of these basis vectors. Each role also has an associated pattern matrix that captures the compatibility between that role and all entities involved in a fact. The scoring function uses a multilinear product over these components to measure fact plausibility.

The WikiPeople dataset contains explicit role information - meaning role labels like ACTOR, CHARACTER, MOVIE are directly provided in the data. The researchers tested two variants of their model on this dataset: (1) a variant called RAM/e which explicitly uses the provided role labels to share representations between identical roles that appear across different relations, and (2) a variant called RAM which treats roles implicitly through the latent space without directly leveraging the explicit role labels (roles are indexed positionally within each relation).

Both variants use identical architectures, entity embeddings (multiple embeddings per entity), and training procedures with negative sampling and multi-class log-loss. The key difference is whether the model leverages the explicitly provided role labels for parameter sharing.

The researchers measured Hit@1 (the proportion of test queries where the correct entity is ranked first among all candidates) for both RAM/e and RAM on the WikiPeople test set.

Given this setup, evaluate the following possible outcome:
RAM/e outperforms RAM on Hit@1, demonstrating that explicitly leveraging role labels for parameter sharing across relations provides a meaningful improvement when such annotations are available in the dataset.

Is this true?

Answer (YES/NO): YES